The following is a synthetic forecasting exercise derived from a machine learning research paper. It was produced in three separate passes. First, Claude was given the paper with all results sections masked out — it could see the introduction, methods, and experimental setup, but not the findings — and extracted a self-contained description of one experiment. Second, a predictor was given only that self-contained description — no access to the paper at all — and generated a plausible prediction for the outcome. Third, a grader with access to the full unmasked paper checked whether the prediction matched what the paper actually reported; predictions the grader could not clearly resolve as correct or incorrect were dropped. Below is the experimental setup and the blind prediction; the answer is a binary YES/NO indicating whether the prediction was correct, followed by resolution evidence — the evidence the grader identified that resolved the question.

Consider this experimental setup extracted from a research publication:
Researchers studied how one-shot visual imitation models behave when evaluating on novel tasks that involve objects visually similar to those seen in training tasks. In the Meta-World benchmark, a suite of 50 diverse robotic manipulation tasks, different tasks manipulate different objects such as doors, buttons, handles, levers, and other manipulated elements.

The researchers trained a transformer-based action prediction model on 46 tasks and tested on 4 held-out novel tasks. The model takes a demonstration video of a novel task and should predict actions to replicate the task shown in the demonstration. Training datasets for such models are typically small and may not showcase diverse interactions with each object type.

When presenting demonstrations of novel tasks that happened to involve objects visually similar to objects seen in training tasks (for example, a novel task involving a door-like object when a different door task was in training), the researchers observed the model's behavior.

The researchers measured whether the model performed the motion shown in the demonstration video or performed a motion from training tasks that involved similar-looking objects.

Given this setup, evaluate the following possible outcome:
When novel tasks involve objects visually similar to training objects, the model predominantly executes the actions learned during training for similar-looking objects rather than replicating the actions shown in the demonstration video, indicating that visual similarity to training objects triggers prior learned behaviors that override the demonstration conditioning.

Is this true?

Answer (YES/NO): YES